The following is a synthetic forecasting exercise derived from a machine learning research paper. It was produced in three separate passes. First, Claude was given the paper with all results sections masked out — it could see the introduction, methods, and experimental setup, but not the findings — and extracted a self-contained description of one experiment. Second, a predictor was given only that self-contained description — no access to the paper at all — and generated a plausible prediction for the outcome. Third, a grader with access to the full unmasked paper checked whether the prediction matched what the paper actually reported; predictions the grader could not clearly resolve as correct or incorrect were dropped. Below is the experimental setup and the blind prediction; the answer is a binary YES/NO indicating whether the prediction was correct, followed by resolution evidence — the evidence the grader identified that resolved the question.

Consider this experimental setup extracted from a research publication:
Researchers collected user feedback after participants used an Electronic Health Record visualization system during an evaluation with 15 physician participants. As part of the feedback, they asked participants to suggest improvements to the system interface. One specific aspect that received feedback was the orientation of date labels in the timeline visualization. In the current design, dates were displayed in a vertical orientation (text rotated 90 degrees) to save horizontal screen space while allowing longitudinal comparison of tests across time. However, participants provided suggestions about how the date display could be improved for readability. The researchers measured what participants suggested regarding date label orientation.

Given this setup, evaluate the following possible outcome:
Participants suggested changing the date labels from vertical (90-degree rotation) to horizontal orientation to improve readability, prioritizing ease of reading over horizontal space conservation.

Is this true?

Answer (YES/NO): YES